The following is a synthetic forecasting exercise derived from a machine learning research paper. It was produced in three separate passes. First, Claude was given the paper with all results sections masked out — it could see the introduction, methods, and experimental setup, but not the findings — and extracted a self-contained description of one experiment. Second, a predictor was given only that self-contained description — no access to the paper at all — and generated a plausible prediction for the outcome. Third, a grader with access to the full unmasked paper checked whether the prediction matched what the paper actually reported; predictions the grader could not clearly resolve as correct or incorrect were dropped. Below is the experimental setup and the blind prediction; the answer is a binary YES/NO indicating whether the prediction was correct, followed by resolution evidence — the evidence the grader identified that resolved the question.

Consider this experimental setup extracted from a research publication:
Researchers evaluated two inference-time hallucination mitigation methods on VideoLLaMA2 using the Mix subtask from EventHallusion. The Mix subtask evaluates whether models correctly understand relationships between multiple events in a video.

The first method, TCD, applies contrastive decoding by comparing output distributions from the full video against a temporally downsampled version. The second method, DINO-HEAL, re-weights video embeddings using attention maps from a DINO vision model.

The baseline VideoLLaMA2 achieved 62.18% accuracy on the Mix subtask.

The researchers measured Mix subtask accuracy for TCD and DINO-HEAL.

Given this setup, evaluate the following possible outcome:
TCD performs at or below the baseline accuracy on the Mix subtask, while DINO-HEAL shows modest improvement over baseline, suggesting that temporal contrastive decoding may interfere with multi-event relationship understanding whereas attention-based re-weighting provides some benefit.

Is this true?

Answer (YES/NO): NO